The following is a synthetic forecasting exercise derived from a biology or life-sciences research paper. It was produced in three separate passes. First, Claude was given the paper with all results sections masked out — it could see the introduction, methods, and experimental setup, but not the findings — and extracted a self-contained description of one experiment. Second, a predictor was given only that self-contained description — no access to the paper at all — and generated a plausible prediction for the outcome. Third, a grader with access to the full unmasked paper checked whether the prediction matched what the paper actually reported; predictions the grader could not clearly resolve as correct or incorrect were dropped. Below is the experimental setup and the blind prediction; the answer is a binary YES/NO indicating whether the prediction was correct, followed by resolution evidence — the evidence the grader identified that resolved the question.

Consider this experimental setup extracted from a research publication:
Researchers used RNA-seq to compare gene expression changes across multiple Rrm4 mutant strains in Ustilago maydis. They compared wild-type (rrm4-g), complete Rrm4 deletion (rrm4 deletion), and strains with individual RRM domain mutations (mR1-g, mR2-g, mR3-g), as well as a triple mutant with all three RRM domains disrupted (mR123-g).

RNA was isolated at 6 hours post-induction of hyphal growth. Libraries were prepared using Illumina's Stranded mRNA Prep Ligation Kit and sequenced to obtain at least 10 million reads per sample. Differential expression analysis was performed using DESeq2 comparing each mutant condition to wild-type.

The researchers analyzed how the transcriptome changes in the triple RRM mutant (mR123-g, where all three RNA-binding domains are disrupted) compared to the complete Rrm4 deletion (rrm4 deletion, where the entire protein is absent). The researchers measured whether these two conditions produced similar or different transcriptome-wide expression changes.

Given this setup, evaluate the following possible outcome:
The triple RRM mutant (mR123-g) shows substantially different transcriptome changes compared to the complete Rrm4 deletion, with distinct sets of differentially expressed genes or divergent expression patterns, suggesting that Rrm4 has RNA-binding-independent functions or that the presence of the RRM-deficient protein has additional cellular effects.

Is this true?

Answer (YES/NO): NO